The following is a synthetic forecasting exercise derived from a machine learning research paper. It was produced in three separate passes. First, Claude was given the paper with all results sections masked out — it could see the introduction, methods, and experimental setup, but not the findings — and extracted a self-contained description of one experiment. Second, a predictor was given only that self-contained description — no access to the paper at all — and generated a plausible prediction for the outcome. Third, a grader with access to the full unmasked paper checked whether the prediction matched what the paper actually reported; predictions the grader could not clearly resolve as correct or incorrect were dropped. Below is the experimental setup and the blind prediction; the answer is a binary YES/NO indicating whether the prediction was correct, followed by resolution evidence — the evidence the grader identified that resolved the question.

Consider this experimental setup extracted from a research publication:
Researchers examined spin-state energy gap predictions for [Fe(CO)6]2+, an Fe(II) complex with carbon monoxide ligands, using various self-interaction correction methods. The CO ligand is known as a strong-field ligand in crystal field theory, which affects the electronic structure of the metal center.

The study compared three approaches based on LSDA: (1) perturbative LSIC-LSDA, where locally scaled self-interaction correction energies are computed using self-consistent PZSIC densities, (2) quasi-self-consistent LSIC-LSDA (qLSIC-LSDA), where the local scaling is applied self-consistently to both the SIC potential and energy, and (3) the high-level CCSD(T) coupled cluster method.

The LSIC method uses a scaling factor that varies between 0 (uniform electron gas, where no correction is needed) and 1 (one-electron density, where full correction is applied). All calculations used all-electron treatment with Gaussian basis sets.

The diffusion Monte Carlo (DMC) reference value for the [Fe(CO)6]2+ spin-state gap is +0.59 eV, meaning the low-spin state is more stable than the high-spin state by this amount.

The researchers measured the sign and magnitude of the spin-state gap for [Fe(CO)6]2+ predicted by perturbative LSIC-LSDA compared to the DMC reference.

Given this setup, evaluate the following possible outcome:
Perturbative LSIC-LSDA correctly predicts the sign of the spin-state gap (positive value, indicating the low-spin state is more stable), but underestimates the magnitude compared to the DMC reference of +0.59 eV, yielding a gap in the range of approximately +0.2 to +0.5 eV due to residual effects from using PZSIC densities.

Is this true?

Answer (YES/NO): NO